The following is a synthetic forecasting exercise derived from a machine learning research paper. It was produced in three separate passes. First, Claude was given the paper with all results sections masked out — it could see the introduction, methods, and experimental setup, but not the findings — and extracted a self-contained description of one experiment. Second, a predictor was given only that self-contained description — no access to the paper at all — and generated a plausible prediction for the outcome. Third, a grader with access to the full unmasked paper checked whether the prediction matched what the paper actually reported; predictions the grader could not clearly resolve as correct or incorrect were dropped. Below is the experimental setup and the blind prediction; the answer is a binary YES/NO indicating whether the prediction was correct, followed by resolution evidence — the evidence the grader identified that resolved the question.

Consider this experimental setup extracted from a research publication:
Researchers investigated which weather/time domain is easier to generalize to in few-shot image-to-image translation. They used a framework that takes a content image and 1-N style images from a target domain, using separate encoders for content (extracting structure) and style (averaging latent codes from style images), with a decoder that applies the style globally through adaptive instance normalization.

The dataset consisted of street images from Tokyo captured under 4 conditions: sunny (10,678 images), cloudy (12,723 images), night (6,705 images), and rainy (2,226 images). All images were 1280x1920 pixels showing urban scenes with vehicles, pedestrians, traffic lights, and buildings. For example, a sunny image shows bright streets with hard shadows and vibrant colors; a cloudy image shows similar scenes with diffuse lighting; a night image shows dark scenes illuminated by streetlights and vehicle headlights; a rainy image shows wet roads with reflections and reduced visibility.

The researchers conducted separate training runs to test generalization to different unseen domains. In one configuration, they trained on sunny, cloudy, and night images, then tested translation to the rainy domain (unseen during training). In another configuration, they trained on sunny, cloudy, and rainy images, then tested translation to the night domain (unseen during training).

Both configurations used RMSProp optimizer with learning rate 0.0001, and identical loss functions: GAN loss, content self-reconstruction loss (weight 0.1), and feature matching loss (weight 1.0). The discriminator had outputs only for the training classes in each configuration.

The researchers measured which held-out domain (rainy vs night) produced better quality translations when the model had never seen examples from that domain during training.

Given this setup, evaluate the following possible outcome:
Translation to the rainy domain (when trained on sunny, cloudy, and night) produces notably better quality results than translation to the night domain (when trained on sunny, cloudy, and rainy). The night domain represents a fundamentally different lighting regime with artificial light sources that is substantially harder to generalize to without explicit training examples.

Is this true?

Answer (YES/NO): NO